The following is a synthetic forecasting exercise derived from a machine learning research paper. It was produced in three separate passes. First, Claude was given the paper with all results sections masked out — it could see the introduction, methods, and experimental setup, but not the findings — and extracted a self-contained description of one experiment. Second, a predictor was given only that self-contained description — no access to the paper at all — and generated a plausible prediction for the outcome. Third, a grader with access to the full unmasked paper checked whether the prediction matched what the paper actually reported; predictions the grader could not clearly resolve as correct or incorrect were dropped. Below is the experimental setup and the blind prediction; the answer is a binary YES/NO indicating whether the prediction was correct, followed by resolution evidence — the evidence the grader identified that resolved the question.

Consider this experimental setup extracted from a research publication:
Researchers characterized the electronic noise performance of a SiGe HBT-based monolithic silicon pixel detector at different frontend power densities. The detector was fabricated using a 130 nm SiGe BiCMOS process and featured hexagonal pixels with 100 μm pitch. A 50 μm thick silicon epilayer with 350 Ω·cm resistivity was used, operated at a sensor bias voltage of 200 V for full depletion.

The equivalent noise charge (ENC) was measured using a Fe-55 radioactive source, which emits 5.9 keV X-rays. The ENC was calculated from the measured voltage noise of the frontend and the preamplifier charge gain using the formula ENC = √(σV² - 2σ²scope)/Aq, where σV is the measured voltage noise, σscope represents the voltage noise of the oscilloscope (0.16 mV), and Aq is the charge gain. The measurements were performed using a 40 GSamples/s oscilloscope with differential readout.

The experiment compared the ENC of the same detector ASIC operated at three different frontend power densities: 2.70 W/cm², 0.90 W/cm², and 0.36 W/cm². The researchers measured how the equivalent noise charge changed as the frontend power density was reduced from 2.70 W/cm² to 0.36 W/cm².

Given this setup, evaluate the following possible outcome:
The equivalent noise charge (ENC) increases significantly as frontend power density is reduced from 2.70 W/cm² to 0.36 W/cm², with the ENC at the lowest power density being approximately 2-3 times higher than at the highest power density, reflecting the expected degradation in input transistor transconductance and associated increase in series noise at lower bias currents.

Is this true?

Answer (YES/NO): NO